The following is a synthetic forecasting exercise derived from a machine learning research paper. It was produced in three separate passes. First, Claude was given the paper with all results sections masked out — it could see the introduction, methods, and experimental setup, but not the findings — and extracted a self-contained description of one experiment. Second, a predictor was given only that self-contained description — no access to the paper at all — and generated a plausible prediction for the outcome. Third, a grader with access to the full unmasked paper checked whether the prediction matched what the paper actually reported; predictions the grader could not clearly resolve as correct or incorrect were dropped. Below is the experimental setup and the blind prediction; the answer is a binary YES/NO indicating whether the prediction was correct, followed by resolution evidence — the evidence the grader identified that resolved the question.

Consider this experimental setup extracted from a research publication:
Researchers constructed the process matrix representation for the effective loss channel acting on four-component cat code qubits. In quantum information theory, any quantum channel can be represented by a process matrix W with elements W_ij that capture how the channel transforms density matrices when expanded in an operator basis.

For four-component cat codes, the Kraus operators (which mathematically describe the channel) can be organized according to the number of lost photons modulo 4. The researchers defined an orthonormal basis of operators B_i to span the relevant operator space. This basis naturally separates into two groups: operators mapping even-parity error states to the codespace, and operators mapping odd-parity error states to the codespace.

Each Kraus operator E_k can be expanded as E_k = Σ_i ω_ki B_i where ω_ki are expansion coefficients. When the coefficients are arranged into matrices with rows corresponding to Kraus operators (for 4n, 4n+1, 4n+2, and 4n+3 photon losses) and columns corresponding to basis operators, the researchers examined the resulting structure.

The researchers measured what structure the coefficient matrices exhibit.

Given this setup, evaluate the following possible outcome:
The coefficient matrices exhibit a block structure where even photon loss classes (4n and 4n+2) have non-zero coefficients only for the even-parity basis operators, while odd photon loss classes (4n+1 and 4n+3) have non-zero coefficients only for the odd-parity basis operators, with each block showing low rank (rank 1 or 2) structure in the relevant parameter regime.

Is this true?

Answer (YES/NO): YES